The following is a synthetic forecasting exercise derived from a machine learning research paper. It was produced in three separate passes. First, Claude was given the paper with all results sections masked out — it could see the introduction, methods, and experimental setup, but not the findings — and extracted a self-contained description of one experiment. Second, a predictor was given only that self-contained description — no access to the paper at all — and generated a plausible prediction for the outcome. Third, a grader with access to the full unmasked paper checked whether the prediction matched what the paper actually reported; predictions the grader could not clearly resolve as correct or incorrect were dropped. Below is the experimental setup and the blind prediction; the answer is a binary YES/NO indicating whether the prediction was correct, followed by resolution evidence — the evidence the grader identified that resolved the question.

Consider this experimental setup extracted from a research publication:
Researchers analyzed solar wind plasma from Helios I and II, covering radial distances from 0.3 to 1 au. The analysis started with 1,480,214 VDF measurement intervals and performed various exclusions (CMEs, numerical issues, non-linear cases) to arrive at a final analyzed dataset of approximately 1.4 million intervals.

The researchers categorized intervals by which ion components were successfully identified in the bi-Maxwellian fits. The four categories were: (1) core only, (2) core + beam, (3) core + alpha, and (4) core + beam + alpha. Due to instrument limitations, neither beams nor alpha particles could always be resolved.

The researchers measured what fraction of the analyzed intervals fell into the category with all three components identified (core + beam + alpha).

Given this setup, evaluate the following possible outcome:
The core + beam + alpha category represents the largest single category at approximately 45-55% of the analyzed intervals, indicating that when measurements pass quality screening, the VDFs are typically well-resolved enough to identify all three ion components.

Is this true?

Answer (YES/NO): NO